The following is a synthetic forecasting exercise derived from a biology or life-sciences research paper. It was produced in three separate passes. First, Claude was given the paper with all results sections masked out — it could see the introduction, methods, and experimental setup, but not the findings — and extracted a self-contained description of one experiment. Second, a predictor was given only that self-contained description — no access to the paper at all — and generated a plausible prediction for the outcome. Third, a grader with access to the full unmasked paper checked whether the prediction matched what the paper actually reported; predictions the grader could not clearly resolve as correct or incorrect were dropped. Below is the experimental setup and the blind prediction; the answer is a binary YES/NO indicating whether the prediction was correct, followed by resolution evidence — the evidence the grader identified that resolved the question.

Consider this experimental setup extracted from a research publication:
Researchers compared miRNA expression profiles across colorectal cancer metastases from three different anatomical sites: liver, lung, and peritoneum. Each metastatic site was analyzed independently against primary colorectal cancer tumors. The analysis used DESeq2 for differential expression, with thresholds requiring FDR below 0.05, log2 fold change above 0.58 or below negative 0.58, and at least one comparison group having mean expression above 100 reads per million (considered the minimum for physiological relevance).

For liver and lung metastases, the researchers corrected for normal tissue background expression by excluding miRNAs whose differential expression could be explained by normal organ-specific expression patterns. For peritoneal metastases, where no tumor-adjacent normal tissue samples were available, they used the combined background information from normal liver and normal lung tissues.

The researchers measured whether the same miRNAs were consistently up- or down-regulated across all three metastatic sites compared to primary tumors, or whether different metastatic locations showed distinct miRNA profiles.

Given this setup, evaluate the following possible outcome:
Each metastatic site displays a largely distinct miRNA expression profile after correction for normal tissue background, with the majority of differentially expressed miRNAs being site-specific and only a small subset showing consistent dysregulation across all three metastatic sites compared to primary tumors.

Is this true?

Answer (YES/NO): YES